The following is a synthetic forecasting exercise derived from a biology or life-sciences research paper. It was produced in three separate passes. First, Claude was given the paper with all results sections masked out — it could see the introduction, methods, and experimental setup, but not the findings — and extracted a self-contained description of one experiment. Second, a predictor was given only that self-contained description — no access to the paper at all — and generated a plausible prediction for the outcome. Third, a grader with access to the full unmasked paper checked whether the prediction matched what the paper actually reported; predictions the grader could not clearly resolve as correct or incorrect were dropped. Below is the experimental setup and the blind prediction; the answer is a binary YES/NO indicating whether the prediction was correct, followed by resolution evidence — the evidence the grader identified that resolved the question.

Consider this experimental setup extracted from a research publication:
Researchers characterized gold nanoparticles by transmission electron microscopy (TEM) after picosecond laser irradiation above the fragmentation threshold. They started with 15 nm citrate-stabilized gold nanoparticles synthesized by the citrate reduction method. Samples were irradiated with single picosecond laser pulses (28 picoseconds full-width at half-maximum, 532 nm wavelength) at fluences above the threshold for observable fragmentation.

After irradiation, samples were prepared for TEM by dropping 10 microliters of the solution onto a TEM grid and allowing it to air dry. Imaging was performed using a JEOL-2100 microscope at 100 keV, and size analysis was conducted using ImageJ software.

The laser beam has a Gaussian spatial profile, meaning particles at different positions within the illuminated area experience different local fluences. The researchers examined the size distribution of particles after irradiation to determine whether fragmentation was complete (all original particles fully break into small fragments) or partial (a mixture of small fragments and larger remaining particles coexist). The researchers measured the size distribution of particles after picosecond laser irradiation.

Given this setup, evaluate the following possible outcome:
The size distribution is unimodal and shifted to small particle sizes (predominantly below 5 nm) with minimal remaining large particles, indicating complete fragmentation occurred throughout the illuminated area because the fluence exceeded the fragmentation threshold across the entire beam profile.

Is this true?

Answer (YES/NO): NO